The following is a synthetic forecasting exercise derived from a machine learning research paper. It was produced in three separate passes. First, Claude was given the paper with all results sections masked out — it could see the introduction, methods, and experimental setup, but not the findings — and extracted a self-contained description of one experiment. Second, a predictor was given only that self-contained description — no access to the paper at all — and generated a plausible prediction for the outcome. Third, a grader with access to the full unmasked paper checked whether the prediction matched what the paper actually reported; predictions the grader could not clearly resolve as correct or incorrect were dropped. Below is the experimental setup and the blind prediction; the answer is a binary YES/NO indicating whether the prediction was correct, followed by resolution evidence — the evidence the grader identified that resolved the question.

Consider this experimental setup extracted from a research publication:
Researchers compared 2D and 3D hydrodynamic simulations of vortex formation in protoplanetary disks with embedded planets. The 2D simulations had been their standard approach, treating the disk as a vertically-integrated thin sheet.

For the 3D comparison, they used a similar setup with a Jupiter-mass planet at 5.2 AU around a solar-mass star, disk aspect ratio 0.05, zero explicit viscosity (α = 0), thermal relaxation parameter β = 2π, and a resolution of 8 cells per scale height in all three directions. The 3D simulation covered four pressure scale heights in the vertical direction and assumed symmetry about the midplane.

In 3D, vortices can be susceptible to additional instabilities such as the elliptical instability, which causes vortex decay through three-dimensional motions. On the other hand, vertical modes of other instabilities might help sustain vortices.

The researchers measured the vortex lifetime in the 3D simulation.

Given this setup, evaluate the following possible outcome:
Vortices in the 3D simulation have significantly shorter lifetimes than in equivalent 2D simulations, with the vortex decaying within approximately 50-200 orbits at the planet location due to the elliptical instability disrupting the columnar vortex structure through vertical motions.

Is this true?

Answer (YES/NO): NO